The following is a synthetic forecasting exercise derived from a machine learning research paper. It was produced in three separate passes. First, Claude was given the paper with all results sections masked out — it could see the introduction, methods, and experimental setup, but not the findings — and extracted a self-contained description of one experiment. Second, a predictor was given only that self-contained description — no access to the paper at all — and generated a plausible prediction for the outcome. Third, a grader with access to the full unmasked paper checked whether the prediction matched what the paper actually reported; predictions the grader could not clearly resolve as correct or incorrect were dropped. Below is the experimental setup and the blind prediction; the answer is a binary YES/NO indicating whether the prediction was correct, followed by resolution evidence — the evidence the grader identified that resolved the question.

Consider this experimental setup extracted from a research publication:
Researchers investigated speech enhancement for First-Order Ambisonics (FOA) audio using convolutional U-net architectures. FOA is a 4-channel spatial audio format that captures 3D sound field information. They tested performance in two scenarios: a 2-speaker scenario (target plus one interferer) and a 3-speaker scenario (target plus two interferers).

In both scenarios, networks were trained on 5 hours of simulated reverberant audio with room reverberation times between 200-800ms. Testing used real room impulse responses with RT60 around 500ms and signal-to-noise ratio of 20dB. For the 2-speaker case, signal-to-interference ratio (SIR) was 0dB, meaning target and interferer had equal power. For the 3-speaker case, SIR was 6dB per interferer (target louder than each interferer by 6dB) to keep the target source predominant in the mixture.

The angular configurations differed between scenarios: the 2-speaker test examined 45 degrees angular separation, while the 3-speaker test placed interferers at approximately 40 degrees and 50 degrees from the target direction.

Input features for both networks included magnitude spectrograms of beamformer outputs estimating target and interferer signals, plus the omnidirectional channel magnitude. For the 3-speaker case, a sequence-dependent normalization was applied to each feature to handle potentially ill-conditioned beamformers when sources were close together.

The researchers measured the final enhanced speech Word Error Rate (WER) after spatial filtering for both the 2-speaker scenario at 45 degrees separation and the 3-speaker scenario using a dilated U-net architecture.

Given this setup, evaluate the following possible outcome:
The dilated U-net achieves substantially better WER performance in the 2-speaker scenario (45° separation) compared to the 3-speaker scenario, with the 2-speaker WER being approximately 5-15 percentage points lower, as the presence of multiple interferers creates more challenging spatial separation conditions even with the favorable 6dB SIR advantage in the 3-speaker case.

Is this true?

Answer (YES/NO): NO